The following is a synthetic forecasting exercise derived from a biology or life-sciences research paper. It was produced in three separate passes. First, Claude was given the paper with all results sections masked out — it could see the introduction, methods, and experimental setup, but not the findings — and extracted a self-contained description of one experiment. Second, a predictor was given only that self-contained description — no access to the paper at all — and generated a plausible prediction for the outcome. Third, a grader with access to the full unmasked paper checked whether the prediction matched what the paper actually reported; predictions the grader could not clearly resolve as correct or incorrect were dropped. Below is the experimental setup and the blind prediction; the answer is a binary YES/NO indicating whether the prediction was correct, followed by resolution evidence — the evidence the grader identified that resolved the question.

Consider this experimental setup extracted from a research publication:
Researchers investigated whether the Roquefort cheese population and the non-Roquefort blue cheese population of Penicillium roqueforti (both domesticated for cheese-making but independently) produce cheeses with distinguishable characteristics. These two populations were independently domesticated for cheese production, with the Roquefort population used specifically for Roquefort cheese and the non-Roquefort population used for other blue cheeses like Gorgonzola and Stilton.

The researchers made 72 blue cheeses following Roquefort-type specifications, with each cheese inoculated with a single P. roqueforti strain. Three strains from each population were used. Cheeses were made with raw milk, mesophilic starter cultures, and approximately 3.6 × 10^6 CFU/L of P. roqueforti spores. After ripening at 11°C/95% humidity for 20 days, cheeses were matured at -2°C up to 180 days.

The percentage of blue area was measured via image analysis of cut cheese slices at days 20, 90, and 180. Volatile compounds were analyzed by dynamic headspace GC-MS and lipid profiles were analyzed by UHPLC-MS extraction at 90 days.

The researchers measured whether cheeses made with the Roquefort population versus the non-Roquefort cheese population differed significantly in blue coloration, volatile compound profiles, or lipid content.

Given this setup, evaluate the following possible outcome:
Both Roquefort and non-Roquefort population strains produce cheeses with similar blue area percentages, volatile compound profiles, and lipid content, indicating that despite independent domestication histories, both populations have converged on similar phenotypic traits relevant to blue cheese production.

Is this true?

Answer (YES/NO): NO